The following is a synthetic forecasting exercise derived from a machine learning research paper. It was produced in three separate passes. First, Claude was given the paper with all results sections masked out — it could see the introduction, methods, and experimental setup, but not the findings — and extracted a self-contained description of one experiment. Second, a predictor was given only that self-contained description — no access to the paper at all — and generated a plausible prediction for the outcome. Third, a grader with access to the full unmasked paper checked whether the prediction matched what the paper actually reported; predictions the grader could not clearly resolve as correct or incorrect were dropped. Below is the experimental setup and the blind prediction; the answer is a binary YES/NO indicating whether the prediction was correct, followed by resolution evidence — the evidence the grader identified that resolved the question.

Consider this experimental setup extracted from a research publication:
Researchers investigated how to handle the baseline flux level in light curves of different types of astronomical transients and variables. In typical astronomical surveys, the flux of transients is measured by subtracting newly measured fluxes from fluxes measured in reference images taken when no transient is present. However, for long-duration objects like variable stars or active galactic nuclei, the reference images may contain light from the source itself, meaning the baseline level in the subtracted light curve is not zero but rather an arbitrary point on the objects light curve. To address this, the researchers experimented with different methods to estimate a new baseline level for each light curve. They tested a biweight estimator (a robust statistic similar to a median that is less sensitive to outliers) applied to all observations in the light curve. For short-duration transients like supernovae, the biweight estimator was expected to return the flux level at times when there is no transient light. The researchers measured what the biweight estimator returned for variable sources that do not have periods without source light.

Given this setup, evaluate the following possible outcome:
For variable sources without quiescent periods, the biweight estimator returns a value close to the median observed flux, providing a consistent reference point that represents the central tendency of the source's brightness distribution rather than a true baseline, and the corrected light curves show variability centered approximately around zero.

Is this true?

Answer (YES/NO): NO